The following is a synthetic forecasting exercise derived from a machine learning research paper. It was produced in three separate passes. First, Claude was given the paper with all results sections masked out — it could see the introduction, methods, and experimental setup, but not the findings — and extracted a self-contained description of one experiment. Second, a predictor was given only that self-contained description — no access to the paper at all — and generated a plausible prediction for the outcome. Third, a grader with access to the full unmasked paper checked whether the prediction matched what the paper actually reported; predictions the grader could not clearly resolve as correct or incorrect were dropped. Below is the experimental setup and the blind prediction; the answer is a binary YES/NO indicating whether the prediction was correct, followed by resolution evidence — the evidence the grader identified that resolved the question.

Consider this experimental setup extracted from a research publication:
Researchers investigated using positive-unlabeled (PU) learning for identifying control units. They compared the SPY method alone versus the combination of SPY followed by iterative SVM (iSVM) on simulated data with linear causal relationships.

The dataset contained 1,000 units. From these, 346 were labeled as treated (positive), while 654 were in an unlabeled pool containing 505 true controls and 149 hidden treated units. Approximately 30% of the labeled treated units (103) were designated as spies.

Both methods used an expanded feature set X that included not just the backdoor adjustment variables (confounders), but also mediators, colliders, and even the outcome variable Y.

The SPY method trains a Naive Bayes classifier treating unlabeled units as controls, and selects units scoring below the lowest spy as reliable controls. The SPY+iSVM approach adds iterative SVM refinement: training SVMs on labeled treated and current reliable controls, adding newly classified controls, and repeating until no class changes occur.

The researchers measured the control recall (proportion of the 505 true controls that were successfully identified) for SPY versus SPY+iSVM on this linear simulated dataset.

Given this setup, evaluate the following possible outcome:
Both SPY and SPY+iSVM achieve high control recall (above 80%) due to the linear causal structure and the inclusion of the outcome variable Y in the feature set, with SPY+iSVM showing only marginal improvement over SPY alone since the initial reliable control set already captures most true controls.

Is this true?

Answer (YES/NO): NO